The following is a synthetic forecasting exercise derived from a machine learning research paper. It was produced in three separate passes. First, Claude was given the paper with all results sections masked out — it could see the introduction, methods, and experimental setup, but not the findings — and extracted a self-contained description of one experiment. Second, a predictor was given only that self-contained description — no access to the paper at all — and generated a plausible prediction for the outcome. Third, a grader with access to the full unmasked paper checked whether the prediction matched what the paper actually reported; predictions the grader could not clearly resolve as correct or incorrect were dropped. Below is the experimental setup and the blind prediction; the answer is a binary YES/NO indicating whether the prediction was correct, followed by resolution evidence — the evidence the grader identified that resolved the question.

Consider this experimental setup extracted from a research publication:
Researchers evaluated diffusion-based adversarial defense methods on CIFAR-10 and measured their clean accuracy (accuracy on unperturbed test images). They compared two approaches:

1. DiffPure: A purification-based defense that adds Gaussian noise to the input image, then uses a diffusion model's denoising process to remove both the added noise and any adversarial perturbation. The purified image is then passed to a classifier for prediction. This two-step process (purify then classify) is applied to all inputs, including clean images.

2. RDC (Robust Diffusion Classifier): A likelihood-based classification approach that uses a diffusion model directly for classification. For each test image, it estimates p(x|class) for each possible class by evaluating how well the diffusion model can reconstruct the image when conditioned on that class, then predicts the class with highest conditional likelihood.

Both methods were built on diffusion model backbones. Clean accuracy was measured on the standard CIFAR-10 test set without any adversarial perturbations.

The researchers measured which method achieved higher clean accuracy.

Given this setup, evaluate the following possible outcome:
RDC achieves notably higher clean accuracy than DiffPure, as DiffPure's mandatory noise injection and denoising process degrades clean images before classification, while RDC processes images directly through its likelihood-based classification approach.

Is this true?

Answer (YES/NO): NO